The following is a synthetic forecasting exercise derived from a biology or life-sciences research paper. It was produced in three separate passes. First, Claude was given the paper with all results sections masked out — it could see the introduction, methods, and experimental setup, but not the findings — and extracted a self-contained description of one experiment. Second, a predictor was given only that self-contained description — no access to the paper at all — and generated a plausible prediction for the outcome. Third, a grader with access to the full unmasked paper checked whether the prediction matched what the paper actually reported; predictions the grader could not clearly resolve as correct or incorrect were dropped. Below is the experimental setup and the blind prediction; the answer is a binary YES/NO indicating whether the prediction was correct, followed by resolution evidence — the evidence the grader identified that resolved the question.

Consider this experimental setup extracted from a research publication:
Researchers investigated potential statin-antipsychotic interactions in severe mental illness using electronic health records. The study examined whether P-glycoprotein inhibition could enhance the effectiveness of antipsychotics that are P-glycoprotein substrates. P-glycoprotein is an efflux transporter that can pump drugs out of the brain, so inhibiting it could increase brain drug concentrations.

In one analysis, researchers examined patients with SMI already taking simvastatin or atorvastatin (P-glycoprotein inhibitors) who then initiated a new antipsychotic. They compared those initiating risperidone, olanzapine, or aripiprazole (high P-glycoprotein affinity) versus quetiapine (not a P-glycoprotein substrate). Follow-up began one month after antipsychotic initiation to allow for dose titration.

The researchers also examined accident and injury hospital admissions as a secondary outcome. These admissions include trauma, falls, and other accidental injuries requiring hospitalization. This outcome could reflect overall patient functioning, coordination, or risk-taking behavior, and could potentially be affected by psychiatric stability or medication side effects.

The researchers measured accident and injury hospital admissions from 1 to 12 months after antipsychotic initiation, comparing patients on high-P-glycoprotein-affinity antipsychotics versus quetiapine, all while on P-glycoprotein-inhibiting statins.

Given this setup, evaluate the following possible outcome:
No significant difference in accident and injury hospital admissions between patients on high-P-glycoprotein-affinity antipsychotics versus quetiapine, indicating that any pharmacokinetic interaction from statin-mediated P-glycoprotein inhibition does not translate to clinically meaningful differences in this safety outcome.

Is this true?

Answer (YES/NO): YES